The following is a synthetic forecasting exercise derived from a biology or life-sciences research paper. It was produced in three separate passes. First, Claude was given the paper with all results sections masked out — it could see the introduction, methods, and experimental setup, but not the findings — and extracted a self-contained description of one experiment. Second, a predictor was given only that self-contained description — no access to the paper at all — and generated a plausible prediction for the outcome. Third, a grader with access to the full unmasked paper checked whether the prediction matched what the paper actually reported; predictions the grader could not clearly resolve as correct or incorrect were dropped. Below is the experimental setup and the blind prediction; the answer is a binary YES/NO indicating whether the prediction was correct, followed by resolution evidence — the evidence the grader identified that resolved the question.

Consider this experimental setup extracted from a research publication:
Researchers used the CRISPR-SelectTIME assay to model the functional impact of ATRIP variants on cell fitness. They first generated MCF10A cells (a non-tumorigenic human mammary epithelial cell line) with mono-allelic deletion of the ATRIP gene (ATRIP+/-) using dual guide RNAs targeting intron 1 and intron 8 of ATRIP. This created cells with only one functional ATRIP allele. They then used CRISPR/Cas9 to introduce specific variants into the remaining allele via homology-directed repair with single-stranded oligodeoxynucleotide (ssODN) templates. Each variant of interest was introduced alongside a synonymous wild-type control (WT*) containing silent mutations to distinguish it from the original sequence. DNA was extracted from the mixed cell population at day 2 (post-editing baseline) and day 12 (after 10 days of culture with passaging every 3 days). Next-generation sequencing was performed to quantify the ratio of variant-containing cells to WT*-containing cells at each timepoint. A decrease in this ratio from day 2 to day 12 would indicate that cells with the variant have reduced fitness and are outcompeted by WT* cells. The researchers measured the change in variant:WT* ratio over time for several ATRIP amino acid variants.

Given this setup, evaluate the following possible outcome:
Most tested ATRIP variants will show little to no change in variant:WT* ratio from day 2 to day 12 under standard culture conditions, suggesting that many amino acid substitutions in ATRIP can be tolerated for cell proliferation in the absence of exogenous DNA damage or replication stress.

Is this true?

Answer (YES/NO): NO